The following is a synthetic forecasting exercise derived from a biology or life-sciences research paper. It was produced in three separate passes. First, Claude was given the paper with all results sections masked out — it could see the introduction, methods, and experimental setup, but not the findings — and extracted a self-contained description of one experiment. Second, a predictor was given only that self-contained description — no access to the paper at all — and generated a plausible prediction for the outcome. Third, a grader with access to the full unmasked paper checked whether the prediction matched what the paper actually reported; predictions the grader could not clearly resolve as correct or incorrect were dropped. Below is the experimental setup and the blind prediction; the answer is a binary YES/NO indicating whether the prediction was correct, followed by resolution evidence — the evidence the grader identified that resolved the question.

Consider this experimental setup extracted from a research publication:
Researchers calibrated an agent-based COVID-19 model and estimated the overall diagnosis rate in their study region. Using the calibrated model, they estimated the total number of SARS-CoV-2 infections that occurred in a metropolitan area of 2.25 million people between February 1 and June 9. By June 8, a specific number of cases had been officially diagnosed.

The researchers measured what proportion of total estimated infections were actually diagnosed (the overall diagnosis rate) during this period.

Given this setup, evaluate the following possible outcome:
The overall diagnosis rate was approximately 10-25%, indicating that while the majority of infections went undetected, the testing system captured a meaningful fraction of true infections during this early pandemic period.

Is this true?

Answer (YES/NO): YES